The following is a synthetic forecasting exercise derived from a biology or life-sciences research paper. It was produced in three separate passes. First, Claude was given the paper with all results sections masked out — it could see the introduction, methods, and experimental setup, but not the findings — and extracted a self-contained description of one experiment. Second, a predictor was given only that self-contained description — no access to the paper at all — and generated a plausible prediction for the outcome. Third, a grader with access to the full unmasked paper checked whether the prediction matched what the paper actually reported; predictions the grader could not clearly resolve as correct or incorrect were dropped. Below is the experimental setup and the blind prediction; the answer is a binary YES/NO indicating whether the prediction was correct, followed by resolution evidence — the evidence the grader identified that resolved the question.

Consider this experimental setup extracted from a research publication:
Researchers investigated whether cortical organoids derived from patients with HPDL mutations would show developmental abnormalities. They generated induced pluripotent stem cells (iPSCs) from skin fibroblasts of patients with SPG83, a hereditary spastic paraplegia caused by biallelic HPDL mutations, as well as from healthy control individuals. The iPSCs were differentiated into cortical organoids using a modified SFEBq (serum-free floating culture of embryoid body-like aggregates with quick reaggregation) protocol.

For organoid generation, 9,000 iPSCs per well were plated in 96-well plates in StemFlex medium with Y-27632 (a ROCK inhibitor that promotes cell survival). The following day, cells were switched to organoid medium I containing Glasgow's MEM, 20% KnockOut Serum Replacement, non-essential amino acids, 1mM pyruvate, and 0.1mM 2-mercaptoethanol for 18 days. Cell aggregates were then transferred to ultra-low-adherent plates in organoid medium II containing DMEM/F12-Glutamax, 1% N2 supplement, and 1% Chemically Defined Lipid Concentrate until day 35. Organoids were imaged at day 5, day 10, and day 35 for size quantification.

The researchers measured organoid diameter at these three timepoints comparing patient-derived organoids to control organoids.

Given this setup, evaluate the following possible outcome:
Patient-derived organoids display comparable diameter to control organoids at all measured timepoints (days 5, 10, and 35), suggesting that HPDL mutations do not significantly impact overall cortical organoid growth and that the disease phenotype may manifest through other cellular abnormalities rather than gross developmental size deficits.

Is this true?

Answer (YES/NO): NO